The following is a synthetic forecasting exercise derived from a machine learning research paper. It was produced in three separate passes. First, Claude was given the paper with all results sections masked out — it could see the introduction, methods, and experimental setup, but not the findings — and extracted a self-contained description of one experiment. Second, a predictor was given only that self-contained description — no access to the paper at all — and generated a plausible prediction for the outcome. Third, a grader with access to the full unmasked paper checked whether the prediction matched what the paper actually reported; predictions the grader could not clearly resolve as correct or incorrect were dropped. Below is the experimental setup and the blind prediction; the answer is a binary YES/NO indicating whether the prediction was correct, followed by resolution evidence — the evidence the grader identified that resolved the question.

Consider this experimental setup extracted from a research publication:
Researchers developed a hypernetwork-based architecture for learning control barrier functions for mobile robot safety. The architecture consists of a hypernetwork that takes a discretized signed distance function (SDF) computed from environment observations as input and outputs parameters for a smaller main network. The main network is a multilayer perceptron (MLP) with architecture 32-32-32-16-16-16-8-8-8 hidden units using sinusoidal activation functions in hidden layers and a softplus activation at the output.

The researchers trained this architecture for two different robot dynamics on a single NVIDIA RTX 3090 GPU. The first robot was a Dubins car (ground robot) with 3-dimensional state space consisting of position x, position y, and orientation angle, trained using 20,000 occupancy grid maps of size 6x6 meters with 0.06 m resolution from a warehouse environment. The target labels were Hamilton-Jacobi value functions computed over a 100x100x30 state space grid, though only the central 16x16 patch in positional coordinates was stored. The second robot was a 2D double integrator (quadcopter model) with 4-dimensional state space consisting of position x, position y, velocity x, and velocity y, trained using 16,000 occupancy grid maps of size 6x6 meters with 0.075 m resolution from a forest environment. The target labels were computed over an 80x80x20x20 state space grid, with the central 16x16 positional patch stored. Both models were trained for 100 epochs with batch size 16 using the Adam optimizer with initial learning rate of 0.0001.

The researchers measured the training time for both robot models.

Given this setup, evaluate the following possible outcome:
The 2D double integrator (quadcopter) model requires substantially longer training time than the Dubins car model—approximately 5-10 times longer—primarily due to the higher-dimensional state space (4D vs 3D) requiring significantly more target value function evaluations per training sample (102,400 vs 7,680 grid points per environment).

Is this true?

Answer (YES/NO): YES